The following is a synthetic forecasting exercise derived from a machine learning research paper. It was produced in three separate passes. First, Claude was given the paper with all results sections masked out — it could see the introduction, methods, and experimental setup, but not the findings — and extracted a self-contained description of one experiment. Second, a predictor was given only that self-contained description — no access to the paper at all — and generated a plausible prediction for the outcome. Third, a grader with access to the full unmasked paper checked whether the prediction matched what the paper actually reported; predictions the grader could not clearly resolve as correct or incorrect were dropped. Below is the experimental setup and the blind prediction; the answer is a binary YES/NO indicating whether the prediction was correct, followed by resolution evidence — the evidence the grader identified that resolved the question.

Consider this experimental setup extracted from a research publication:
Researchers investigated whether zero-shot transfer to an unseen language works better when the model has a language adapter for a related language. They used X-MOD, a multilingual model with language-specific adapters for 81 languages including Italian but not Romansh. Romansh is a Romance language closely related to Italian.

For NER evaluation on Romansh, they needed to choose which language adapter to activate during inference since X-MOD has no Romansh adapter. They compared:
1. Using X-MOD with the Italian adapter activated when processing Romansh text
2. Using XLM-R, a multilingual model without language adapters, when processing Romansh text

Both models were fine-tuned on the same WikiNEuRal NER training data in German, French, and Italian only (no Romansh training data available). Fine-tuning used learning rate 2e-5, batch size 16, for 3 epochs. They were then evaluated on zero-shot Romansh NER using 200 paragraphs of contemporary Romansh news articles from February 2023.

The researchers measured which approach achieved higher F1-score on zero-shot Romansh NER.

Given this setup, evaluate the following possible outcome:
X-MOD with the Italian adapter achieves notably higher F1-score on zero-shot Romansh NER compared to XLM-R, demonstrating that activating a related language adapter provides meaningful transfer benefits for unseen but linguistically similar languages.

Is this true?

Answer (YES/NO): NO